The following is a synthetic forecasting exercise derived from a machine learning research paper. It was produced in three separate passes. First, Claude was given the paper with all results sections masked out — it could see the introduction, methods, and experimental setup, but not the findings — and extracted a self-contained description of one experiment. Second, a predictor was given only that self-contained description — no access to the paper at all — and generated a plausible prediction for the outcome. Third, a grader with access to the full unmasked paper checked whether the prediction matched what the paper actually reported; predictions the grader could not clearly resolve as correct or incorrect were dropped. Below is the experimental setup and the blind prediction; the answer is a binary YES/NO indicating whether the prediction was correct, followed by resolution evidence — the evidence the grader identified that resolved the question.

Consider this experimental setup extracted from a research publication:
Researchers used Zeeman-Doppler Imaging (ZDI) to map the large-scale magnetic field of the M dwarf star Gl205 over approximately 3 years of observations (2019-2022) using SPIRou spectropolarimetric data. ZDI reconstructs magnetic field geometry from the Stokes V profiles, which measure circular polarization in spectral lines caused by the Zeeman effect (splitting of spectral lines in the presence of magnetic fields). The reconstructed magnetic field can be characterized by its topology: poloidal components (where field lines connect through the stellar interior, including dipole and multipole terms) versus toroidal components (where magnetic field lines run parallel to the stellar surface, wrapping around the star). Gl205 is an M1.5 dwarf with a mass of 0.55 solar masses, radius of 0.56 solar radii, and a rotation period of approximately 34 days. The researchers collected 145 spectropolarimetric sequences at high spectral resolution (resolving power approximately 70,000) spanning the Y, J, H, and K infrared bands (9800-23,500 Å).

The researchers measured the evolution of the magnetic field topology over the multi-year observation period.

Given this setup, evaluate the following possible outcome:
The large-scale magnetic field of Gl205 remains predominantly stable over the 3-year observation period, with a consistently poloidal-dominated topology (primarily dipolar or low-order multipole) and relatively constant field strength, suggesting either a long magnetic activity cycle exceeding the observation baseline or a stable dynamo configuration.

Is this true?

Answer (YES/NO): NO